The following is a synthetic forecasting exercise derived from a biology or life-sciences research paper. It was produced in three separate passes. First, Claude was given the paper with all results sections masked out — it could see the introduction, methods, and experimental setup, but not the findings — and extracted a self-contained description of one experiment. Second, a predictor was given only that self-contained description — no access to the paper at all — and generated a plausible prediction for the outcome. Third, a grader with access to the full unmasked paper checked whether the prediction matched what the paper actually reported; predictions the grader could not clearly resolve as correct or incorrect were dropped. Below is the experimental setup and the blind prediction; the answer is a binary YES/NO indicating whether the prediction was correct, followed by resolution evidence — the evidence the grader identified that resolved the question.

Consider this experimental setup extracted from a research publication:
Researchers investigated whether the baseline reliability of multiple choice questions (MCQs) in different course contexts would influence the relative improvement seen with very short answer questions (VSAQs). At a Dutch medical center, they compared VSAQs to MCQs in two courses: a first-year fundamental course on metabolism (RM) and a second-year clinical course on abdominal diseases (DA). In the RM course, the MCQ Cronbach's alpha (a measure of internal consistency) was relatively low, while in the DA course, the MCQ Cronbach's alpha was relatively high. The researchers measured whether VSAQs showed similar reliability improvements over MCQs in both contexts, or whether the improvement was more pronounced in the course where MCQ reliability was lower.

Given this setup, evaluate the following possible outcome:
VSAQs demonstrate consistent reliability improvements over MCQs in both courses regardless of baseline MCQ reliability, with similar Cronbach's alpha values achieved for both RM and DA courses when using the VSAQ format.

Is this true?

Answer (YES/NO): NO